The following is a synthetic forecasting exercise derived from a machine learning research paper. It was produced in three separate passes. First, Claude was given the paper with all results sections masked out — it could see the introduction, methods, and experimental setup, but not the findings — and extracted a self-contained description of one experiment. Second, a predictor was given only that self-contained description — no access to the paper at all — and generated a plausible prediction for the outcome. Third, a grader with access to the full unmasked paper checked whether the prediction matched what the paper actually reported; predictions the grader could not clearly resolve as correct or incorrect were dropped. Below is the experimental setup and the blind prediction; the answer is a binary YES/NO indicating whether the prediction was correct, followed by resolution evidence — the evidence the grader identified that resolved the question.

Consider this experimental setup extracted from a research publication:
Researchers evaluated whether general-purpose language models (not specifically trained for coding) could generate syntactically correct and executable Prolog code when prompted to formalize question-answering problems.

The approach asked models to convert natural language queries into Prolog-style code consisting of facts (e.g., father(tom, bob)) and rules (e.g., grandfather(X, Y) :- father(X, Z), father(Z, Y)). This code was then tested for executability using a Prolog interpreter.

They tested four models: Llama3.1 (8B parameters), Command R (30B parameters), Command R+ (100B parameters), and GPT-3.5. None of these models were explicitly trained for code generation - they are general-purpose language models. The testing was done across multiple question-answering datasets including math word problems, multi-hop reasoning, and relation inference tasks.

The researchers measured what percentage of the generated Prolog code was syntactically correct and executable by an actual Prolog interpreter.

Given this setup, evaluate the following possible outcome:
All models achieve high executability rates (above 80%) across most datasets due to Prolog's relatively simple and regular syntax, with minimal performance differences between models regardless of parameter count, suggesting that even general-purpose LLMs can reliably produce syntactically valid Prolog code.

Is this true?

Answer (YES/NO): NO